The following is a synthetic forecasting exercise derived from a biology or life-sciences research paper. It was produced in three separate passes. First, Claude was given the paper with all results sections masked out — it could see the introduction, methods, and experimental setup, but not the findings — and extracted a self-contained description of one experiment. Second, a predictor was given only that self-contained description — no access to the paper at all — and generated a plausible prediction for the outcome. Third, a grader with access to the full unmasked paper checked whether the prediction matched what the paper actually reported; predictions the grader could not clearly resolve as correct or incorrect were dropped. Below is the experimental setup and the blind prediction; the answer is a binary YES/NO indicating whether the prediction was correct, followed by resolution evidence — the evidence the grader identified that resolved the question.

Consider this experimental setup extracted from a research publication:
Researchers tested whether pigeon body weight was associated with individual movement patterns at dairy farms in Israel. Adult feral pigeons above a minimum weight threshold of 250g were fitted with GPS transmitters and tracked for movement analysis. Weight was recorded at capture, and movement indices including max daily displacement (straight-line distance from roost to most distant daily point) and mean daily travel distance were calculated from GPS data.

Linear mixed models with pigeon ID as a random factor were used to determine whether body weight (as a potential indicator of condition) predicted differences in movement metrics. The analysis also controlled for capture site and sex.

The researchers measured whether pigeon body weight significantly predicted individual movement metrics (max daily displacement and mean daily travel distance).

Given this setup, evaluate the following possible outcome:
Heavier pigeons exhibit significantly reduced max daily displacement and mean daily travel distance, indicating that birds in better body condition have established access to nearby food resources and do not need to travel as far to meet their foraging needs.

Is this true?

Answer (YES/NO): NO